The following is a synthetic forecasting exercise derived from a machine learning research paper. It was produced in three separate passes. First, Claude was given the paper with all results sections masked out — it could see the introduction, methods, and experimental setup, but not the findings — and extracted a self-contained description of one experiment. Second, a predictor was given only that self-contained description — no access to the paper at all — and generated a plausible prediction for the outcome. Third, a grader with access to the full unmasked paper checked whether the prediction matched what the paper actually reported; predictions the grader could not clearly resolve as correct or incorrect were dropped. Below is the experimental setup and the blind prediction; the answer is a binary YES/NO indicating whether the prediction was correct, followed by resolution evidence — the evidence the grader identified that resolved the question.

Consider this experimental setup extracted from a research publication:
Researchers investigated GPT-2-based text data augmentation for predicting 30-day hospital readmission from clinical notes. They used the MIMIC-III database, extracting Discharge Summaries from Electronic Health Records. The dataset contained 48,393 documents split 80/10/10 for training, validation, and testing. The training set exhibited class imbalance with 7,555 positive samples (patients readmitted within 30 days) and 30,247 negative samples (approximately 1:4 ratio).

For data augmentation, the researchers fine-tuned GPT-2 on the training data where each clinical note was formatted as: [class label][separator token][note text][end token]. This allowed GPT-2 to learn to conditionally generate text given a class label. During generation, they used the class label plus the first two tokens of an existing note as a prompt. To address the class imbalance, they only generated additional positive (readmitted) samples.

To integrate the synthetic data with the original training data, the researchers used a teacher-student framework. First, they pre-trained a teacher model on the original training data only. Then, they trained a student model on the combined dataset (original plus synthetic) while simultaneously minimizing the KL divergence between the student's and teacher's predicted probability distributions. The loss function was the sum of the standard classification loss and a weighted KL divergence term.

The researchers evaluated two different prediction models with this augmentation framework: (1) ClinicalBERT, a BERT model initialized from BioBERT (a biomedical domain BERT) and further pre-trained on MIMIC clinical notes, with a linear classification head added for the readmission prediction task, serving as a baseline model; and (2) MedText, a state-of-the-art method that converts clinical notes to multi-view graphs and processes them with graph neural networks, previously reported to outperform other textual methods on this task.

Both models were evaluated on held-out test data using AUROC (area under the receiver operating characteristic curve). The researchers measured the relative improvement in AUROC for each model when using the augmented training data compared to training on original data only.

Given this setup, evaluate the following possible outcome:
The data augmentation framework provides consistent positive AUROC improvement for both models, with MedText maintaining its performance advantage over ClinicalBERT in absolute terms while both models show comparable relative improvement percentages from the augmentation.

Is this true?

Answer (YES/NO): NO